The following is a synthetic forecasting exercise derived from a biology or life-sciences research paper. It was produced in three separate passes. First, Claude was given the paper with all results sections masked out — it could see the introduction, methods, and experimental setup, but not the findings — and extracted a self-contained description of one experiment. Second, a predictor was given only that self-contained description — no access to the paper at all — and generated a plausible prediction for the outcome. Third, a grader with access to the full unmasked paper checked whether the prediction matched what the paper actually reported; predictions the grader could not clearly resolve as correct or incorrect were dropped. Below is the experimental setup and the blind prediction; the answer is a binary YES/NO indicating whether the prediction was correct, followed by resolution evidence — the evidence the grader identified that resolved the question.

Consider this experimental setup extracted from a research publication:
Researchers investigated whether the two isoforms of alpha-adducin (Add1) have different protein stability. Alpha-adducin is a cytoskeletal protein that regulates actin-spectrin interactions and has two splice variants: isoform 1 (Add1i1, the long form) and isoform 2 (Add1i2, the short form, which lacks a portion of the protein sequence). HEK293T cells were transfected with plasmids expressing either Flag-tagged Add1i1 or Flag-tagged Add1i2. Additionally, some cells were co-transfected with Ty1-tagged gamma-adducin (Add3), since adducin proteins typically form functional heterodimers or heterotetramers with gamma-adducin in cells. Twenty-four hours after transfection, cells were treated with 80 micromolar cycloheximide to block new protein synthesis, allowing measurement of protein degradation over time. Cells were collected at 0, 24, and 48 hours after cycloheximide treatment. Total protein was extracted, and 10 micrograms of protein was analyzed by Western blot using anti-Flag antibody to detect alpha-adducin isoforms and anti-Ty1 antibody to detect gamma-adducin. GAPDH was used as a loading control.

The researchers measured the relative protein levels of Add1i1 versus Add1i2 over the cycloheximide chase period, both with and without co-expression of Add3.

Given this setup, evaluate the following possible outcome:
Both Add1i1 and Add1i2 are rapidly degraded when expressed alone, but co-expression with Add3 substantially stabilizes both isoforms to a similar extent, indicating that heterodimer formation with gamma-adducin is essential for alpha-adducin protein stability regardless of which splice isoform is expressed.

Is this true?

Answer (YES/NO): YES